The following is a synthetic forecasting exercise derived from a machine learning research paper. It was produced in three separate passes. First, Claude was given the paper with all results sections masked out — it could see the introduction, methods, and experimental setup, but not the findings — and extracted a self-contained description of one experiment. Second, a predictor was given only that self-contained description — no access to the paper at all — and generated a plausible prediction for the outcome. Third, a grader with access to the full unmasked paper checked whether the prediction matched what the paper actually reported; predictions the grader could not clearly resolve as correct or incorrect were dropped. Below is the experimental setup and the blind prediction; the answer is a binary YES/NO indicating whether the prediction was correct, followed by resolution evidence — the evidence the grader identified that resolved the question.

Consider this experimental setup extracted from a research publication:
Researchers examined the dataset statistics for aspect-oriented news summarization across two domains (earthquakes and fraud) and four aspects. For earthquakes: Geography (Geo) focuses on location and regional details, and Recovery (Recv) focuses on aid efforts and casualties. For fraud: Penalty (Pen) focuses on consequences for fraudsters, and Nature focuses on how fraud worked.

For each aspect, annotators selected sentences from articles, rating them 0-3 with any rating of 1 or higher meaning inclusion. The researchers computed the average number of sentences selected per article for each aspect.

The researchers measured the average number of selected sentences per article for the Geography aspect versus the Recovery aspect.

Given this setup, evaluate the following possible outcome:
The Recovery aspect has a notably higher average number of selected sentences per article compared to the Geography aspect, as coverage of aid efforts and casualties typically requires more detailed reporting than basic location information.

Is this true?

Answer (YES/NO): NO